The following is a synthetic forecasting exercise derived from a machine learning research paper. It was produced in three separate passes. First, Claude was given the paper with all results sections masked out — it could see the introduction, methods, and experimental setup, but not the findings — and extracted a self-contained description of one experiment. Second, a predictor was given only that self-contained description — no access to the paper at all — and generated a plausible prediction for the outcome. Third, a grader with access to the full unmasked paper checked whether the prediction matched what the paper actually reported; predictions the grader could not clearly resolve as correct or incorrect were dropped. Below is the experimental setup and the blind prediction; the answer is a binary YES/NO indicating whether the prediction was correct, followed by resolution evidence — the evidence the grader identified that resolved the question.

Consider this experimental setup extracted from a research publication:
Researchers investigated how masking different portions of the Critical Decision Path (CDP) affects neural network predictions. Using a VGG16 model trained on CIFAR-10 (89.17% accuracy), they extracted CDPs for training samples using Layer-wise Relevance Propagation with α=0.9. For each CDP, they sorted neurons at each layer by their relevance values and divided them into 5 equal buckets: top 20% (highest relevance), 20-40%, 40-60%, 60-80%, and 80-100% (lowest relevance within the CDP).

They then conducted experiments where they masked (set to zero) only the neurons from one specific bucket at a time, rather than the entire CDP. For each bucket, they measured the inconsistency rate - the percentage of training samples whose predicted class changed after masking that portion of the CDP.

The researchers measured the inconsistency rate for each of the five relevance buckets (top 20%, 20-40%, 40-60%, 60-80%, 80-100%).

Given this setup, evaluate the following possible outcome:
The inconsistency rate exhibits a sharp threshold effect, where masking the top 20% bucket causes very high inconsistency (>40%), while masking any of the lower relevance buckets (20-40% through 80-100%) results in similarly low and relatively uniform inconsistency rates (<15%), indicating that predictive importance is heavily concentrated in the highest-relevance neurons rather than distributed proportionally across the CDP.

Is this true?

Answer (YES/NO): NO